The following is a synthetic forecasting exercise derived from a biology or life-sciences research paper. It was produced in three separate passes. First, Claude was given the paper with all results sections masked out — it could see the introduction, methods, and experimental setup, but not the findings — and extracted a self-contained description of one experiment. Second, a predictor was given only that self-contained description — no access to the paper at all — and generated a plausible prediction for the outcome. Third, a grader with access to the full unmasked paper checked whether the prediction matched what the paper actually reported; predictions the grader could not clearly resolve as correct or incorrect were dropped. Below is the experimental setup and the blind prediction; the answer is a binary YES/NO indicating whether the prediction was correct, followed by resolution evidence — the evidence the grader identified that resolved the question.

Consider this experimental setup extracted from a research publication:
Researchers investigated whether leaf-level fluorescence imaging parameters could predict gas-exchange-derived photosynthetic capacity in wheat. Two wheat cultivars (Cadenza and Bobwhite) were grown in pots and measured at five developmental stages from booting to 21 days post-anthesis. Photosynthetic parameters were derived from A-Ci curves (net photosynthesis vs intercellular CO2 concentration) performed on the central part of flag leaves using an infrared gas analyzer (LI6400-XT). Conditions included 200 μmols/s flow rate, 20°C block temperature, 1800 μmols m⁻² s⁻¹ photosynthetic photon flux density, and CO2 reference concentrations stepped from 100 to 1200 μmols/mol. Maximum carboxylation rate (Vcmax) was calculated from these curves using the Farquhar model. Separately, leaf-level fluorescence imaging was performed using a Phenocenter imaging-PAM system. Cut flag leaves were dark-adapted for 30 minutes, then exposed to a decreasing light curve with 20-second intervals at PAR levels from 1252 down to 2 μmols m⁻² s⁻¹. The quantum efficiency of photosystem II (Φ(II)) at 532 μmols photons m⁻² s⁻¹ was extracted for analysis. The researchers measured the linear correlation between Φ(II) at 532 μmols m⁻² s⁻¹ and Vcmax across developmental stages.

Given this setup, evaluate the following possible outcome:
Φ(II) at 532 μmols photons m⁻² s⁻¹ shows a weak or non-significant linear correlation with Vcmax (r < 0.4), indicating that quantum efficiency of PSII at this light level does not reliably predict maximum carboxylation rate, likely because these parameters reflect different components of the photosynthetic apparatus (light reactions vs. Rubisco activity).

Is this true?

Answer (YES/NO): NO